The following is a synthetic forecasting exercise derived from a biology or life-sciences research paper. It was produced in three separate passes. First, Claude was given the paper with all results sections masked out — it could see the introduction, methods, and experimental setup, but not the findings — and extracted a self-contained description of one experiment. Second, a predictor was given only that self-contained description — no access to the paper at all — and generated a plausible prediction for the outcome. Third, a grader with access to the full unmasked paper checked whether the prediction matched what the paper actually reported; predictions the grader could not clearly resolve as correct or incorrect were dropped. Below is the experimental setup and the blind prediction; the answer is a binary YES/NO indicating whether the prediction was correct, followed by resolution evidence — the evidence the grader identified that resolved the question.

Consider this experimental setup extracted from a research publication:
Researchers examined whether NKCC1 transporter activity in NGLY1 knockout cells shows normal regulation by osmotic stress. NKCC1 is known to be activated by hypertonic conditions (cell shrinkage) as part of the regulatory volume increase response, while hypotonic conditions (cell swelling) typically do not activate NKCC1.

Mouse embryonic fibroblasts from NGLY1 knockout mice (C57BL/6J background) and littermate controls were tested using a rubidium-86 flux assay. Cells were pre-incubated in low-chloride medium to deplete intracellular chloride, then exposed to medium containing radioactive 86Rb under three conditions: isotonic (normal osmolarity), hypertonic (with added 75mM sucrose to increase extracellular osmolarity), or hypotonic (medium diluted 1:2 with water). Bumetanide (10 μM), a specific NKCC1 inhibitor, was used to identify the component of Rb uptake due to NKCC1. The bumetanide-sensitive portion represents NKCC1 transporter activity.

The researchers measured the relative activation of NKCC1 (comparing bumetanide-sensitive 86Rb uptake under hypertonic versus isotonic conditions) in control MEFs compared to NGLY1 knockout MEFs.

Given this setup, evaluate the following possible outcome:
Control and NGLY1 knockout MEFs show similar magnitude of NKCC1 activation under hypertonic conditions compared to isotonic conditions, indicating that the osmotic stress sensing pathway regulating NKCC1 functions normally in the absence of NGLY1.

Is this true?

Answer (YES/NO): NO